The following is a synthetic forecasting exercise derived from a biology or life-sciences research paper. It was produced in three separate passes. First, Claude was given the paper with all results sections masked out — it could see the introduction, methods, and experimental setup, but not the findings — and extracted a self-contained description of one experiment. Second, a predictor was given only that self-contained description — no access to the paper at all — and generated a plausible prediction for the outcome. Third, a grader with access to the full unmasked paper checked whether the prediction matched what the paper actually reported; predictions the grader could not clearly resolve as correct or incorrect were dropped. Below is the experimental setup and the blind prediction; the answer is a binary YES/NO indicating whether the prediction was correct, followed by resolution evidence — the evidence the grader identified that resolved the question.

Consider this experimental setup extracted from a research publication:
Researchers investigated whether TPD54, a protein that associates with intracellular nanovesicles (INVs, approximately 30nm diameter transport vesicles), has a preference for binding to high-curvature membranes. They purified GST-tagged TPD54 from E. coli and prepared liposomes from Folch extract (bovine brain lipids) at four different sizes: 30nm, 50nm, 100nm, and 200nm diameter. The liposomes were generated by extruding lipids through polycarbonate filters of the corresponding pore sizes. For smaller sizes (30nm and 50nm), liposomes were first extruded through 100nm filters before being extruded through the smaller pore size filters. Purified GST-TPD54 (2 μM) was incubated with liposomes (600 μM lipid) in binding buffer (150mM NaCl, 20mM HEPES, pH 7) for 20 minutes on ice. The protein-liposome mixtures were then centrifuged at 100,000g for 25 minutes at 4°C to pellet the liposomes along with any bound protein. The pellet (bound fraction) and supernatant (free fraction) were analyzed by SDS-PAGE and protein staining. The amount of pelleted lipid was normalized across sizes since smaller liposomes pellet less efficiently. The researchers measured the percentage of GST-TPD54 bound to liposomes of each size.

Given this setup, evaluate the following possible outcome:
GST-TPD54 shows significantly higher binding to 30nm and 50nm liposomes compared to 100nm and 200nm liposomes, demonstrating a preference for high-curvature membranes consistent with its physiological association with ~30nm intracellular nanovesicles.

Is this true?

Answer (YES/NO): YES